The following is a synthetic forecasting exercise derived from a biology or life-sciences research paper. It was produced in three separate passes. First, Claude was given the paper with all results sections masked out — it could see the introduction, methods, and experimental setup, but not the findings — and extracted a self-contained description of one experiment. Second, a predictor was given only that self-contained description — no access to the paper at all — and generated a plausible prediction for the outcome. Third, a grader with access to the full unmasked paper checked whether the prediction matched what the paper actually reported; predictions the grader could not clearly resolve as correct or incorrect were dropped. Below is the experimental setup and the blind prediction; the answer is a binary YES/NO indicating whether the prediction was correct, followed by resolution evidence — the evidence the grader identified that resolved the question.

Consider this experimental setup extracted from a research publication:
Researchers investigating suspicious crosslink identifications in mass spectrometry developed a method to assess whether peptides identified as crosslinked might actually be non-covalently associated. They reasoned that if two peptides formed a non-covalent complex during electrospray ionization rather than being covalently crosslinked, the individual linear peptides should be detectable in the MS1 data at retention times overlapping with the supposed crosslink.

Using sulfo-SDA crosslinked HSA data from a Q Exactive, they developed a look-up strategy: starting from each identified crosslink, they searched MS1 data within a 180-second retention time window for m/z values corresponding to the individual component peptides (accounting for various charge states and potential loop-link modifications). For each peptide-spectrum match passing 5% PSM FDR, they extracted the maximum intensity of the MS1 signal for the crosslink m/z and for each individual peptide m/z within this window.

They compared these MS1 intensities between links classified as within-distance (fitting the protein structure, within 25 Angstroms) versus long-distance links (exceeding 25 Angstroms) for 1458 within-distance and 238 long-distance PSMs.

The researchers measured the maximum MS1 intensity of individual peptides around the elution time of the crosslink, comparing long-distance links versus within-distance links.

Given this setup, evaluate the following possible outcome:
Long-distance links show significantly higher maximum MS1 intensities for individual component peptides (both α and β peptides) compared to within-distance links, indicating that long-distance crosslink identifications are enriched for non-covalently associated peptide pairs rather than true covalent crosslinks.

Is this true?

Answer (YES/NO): YES